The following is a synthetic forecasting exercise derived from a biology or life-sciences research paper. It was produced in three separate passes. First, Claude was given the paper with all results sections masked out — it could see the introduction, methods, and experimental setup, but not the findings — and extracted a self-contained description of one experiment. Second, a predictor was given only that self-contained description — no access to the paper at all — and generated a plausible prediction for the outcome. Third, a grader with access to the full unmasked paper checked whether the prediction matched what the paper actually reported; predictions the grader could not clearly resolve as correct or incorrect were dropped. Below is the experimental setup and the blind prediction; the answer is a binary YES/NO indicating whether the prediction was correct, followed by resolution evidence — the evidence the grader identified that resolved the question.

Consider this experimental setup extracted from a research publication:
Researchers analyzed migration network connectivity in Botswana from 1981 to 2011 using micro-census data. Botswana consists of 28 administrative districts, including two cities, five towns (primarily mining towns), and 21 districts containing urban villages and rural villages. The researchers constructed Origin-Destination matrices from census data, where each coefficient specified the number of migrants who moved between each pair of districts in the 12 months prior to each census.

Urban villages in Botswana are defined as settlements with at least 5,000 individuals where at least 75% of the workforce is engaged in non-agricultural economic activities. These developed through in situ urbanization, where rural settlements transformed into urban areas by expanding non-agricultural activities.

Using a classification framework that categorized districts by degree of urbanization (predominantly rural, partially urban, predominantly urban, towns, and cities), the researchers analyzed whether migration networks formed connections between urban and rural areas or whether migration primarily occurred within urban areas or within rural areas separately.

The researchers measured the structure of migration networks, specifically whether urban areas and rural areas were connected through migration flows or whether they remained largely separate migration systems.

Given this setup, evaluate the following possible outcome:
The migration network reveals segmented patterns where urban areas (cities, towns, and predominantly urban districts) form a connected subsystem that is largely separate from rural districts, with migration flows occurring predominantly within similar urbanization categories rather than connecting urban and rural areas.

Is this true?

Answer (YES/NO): NO